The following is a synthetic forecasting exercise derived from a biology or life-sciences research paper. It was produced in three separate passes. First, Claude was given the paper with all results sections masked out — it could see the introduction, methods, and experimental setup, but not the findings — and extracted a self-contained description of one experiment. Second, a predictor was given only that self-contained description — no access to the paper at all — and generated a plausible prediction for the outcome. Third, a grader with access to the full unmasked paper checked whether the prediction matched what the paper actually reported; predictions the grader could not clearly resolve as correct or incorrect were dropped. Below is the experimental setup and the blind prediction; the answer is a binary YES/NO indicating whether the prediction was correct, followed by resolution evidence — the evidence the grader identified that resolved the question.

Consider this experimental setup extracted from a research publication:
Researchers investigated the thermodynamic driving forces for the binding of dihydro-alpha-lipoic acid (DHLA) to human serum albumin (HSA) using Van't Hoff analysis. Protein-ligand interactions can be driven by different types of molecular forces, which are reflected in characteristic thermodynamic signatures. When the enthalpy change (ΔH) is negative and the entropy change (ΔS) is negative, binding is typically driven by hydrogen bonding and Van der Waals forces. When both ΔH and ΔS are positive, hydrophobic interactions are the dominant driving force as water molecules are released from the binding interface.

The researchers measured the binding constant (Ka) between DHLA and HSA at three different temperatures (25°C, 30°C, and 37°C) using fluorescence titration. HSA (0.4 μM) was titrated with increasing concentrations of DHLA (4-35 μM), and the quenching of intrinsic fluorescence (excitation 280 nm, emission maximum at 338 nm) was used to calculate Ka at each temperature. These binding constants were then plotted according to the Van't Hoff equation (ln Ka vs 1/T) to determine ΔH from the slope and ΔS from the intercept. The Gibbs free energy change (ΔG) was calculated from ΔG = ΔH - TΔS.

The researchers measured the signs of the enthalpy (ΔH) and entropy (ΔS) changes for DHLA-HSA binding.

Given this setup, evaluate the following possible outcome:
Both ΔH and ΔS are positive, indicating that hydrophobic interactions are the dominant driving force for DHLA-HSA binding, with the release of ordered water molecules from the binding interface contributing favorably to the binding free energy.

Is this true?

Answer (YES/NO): NO